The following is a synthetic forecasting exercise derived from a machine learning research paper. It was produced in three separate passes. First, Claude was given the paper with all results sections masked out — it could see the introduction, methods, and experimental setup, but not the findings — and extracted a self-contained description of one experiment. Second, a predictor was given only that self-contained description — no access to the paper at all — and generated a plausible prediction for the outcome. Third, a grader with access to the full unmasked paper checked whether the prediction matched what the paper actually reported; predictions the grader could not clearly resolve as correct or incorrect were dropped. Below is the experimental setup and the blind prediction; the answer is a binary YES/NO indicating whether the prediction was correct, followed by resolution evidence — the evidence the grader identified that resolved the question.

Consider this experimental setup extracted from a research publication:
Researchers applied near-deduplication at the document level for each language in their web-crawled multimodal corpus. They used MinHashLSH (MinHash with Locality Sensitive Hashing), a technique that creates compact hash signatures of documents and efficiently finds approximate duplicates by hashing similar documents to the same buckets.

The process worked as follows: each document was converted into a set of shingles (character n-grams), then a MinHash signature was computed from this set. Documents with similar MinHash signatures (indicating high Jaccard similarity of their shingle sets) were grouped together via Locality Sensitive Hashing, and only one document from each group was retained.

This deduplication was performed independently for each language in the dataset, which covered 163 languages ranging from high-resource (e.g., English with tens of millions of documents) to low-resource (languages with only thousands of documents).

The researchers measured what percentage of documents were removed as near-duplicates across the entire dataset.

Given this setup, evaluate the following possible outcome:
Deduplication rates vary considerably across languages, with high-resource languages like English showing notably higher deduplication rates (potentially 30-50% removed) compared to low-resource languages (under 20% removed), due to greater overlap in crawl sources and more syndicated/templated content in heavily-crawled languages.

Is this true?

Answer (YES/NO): NO